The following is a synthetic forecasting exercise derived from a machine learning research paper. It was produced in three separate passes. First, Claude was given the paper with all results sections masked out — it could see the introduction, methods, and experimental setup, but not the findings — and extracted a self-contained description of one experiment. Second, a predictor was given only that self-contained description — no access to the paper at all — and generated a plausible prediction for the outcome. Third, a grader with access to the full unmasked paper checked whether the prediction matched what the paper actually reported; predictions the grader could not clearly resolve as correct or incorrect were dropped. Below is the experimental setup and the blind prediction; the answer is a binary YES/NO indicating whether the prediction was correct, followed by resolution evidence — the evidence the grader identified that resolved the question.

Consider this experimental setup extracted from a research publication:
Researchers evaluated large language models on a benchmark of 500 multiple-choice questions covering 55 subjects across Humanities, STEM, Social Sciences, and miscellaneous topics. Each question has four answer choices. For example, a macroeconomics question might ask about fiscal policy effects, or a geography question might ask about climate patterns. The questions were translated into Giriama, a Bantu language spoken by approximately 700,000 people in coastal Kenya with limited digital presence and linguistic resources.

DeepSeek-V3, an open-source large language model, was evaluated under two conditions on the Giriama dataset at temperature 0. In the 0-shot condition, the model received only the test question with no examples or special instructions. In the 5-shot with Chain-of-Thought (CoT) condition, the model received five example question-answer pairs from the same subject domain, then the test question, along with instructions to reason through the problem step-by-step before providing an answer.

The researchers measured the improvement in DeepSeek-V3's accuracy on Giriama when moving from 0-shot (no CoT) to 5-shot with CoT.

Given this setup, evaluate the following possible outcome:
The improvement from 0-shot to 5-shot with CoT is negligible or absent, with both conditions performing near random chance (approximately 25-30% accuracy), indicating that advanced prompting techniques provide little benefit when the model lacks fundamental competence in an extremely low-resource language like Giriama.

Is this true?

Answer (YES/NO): NO